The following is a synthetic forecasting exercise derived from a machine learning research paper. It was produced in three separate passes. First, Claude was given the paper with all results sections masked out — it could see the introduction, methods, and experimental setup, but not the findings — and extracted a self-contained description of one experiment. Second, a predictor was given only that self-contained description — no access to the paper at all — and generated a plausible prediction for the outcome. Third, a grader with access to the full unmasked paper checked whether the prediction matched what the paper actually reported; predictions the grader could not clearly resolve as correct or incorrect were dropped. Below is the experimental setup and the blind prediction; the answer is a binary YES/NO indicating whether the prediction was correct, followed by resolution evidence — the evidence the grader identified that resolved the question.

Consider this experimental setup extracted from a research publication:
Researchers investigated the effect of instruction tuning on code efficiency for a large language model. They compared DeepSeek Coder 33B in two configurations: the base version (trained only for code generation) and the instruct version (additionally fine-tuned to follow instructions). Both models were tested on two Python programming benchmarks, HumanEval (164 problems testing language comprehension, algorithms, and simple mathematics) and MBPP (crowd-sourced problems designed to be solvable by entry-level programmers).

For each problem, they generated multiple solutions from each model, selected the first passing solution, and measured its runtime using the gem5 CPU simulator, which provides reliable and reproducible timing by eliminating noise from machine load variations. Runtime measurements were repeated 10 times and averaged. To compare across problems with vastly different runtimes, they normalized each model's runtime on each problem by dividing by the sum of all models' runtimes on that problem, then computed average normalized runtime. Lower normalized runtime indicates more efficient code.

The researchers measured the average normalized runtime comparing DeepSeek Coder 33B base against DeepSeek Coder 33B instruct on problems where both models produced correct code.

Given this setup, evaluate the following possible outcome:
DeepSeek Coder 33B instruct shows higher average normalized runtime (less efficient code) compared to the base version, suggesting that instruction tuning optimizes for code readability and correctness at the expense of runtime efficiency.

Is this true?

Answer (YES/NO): NO